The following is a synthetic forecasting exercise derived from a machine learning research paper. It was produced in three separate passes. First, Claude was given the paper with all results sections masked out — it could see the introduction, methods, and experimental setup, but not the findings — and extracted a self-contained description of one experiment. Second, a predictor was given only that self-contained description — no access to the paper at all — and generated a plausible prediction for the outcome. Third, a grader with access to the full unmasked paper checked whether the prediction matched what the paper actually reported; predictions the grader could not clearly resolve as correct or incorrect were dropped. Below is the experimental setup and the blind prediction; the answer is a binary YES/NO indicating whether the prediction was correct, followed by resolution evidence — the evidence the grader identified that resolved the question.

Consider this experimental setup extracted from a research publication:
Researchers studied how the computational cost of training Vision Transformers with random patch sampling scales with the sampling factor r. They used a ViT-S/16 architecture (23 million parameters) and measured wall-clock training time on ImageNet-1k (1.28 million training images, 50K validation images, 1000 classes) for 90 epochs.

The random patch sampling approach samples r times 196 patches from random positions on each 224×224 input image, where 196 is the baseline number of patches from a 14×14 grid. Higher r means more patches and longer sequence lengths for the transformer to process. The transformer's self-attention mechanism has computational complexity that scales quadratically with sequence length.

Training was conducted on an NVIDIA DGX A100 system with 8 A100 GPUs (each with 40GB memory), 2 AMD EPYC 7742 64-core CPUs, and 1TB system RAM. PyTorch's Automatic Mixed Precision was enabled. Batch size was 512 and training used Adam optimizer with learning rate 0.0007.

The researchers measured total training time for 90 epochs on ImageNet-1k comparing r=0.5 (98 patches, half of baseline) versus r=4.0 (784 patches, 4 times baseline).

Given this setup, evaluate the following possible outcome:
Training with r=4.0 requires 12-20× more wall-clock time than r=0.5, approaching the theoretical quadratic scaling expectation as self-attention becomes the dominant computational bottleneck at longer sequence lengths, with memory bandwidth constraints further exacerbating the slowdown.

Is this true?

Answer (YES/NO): NO